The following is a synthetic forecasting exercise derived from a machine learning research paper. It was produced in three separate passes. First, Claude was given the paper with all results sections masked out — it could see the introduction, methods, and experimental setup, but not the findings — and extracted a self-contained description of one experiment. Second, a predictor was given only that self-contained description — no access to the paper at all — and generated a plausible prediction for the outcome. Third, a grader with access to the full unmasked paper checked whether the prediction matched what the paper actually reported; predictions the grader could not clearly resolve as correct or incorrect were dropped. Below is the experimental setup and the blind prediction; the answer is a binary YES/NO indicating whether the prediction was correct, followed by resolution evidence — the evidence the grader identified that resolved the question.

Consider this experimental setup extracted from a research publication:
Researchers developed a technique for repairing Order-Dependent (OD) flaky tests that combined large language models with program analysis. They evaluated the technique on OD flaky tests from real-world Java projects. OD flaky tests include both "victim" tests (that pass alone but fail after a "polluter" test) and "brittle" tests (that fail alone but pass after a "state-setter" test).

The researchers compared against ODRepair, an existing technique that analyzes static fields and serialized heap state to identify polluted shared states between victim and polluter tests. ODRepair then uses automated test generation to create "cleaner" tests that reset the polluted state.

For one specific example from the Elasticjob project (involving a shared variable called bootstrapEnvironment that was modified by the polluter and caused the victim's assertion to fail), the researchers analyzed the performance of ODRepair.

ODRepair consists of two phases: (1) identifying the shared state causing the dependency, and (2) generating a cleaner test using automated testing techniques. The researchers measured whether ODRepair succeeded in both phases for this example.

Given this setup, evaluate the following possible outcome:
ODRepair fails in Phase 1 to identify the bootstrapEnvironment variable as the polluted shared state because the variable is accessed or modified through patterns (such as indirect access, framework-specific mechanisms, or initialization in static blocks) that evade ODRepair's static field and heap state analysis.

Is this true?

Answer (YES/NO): NO